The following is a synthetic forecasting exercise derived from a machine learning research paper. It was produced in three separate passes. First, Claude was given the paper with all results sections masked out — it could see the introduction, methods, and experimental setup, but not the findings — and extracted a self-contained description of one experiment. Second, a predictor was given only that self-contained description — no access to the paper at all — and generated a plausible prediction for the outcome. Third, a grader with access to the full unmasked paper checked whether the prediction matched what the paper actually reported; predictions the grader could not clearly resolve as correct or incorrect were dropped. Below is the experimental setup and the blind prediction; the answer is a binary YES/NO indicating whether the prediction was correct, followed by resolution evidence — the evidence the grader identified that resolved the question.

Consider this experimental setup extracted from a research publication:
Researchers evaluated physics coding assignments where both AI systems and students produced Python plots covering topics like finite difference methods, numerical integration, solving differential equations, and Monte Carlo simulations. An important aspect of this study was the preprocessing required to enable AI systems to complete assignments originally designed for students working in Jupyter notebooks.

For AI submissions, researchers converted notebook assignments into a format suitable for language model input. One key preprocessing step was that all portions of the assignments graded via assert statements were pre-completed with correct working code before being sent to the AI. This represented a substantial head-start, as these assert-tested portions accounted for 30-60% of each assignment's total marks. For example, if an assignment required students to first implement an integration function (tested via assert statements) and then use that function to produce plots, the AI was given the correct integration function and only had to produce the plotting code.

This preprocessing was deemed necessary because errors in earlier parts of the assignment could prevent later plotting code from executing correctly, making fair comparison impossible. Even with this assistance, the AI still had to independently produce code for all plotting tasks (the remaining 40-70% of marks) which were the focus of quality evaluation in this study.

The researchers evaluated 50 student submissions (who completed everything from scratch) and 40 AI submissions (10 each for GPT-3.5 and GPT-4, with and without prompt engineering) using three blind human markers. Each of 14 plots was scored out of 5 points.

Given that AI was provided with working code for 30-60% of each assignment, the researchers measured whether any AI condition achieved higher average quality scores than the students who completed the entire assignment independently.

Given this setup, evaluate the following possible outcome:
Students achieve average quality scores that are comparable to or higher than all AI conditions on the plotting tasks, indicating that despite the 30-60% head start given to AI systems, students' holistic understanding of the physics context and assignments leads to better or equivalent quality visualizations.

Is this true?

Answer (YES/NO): YES